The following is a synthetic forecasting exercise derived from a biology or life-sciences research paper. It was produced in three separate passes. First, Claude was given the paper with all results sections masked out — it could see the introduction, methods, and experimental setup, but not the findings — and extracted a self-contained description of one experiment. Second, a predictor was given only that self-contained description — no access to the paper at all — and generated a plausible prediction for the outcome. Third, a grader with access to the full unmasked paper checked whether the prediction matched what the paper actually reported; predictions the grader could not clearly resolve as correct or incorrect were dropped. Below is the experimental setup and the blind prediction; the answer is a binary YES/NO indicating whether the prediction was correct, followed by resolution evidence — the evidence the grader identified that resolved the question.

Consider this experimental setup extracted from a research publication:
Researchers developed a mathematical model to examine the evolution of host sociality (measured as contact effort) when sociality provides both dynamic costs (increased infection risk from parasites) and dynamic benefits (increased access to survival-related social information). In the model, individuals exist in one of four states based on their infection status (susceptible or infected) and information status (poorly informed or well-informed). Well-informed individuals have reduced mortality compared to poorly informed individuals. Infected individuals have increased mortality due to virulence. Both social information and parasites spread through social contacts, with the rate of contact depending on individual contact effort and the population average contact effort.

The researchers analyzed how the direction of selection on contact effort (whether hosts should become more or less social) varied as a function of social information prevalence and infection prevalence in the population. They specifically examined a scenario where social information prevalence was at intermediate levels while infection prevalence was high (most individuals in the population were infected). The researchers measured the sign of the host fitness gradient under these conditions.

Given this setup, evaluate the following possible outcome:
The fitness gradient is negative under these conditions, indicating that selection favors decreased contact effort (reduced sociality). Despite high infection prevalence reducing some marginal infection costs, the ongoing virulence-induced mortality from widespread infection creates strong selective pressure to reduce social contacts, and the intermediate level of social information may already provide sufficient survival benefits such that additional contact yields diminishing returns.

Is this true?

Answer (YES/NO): NO